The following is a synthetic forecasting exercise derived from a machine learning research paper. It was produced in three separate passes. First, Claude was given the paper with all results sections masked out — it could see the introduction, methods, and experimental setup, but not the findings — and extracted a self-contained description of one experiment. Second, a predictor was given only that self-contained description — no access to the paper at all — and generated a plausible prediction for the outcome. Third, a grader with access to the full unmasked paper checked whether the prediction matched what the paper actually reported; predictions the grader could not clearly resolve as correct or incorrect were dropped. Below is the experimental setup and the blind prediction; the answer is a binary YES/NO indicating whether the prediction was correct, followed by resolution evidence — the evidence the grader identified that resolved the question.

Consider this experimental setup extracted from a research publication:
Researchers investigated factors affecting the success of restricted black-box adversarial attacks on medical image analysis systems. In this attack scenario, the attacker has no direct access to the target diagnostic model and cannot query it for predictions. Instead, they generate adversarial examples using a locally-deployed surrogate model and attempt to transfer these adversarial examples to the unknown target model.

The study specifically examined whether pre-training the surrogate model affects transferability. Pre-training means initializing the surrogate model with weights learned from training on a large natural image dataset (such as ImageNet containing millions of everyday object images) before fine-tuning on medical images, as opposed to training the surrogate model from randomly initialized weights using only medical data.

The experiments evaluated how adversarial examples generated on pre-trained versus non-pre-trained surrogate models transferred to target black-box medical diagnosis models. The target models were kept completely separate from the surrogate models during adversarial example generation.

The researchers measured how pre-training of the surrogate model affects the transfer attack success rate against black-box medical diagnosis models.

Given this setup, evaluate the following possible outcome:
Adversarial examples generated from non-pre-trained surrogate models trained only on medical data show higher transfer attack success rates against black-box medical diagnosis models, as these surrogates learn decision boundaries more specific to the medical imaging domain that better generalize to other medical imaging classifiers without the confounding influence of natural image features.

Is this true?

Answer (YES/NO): NO